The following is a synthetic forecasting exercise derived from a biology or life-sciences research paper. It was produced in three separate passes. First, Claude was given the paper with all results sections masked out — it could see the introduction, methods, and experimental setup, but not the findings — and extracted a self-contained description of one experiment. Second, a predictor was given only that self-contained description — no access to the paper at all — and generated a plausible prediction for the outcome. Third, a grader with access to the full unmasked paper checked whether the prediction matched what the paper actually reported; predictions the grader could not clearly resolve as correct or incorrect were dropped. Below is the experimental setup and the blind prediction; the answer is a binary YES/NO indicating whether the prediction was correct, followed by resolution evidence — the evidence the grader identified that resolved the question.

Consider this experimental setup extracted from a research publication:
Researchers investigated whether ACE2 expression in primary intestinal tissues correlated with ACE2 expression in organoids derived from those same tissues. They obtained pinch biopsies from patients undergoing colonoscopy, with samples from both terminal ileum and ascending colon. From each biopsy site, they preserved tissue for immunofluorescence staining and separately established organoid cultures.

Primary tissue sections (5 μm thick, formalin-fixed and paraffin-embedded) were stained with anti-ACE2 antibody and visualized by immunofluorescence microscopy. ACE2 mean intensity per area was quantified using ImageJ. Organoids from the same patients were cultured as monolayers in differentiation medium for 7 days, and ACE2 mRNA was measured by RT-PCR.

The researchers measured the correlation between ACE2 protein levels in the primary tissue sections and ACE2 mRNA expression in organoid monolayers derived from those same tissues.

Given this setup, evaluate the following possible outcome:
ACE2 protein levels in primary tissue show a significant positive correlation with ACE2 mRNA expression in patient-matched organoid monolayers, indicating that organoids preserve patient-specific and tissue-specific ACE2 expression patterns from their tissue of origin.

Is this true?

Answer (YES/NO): YES